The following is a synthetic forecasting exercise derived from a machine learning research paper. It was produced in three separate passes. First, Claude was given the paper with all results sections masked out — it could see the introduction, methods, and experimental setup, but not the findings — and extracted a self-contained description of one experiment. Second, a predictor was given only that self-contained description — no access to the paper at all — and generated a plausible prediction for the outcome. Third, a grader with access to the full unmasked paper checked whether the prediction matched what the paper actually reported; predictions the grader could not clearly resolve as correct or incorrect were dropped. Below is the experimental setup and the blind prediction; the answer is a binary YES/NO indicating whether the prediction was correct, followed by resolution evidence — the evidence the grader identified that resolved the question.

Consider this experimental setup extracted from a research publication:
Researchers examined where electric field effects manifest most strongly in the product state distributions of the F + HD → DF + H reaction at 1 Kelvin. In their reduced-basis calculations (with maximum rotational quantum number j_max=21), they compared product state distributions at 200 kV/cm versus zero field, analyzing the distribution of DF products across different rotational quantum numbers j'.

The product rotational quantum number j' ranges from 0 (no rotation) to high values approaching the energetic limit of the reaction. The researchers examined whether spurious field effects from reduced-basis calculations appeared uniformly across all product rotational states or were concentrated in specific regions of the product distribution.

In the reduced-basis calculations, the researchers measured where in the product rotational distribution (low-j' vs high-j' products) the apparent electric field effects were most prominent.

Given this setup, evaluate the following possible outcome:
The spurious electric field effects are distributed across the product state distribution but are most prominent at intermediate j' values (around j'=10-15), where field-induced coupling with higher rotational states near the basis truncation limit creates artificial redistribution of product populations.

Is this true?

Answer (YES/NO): NO